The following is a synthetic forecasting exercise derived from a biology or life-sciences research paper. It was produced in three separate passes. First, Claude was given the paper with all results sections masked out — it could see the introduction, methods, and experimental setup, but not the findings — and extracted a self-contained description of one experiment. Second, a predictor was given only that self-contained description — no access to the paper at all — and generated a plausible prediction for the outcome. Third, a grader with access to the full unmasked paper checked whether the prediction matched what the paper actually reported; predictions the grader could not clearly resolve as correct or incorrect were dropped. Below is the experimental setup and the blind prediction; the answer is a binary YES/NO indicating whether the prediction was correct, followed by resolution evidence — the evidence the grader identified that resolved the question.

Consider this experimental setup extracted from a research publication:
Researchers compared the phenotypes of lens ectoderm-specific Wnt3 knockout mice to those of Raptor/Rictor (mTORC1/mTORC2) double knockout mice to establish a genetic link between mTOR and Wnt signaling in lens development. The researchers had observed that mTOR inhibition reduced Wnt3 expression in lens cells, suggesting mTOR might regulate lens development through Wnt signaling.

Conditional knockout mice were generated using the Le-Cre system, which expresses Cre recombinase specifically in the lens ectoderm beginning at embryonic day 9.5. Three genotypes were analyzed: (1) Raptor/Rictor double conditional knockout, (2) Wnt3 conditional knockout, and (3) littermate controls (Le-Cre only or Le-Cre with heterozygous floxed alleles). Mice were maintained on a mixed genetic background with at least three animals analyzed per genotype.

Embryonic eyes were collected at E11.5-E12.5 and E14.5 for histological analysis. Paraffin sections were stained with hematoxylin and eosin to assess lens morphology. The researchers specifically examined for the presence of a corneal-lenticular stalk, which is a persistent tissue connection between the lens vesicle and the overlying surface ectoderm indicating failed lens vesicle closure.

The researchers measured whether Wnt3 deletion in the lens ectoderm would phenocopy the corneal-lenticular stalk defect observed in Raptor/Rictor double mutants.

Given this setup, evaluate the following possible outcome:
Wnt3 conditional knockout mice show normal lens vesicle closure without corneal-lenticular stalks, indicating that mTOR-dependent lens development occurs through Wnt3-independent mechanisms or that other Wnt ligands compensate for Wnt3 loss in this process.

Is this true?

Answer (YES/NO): NO